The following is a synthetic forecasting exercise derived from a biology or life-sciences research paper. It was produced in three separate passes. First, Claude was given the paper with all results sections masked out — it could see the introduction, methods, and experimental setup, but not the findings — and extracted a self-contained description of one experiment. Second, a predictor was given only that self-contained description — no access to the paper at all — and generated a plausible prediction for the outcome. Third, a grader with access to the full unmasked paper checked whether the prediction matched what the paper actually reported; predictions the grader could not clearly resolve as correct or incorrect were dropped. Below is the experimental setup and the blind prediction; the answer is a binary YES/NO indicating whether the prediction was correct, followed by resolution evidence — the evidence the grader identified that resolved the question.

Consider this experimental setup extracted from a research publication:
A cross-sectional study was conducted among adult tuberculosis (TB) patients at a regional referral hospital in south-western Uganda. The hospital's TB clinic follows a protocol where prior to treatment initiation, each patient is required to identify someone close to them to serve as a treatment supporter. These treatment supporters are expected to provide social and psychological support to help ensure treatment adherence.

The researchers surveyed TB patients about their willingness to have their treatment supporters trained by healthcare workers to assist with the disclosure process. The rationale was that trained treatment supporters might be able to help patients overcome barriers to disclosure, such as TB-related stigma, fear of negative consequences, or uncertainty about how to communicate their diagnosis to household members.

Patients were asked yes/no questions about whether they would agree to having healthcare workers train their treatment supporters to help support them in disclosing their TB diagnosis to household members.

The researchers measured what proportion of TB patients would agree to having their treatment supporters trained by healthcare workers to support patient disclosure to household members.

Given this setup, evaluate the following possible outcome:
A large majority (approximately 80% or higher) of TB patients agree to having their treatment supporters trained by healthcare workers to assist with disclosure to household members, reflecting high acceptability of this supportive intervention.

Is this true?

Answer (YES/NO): NO